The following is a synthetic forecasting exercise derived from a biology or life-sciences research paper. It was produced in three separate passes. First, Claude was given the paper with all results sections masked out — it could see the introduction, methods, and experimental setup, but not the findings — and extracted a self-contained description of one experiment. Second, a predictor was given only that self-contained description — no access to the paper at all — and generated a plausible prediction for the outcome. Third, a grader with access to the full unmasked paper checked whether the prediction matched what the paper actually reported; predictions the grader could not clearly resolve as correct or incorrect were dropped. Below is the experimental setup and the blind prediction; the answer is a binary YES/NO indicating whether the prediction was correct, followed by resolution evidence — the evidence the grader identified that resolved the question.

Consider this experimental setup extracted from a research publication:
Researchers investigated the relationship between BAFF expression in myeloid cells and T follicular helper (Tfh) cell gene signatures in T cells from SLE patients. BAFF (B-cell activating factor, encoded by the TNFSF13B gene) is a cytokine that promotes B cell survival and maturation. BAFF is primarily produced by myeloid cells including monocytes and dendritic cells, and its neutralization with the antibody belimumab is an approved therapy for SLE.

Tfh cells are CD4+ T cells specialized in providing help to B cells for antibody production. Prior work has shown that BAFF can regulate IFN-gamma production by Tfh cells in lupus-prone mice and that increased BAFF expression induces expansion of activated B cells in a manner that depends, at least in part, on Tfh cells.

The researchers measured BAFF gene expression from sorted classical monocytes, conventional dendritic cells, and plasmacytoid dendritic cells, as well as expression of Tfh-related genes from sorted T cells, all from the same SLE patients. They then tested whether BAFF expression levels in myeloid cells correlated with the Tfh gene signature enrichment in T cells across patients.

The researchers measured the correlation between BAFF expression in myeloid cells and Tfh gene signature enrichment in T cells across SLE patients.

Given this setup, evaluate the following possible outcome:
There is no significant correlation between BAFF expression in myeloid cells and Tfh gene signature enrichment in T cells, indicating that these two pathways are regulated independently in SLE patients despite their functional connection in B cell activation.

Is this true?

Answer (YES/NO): NO